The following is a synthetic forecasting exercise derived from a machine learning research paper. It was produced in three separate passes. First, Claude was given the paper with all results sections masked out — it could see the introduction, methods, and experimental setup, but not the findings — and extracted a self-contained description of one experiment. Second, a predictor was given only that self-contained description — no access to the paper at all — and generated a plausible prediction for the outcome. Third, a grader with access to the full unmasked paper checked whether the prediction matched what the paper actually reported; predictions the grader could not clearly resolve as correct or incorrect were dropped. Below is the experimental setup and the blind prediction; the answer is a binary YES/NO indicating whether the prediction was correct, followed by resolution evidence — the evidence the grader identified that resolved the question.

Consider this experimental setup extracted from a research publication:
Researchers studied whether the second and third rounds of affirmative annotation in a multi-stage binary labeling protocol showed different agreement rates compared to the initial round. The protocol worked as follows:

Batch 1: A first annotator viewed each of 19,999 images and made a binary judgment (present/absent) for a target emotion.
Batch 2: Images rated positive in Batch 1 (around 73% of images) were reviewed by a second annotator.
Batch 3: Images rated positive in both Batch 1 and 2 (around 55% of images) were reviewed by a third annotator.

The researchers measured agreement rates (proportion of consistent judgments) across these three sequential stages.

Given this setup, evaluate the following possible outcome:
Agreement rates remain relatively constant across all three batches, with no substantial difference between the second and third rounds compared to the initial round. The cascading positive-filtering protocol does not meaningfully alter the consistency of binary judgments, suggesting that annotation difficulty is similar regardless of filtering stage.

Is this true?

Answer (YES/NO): NO